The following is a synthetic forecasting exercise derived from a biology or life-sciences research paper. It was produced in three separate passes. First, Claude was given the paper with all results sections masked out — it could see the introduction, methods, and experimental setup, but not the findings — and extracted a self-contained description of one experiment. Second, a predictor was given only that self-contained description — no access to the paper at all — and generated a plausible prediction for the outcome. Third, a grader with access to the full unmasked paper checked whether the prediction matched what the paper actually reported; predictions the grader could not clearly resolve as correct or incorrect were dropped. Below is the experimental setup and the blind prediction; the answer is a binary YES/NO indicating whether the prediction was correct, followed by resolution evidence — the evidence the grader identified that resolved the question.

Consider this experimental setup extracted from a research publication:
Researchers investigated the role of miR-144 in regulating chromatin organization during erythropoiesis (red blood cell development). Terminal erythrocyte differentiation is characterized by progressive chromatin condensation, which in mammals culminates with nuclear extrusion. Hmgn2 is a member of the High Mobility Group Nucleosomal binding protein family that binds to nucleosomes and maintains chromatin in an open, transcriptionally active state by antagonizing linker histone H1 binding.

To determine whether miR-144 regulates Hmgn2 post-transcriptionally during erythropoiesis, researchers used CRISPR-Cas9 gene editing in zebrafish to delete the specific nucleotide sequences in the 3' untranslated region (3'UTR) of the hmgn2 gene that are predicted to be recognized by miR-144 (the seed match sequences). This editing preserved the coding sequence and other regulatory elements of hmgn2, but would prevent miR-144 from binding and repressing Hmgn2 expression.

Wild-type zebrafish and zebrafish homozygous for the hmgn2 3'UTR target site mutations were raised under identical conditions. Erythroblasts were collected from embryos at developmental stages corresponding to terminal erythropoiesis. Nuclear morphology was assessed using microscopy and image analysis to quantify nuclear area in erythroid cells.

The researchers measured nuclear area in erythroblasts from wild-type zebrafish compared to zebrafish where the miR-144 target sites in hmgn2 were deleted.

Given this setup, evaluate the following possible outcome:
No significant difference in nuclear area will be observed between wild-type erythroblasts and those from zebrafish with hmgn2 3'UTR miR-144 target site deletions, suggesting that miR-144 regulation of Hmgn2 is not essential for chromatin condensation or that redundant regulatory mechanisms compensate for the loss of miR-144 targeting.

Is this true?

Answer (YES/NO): NO